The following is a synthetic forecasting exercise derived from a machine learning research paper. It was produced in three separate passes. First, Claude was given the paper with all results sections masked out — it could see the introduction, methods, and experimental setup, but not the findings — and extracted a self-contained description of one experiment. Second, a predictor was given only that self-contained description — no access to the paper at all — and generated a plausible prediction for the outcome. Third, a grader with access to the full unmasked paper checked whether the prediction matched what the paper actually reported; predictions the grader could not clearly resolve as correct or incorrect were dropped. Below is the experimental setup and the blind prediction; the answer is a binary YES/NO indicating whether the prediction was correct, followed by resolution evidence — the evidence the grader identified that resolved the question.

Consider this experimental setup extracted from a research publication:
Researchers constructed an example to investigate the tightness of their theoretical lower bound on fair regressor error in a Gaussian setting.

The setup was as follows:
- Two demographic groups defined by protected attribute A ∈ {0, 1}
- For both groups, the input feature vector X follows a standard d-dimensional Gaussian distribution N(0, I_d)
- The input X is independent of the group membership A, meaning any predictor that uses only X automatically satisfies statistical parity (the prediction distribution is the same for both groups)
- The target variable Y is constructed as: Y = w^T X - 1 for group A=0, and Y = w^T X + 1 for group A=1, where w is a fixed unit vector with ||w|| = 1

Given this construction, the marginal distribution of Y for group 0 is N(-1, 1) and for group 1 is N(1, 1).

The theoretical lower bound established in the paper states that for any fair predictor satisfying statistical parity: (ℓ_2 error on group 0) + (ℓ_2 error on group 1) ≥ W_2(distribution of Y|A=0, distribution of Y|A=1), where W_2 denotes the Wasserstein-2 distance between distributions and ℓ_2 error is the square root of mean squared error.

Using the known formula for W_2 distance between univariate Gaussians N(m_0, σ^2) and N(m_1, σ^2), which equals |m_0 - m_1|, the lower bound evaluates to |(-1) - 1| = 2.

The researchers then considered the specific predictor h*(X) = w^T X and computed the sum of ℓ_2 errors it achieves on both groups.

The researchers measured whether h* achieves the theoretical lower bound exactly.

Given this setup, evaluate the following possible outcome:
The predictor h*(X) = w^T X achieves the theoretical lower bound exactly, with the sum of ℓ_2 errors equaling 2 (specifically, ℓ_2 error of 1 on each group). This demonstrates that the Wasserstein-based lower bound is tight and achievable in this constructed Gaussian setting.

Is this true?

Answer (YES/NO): YES